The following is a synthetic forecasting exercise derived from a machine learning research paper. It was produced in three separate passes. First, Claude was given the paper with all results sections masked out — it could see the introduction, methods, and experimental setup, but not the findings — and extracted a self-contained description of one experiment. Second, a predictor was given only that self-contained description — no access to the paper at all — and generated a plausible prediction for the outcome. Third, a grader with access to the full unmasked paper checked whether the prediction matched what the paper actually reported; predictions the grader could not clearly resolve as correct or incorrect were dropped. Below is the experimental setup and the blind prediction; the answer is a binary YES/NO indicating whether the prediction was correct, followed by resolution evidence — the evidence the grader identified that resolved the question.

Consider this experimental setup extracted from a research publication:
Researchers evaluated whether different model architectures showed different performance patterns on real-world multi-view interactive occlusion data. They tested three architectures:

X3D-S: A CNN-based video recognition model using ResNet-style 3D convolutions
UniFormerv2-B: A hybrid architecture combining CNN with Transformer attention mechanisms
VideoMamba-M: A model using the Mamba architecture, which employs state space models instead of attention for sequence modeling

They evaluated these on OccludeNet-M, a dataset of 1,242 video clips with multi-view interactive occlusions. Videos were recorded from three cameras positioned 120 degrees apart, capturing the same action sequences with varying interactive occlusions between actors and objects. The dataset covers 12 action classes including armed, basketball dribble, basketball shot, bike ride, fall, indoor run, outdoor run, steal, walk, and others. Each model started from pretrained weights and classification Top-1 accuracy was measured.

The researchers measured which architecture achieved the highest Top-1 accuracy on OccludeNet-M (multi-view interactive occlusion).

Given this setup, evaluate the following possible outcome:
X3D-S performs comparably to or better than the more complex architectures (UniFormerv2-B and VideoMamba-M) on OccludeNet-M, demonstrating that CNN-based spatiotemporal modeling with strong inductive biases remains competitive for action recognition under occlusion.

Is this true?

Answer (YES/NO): NO